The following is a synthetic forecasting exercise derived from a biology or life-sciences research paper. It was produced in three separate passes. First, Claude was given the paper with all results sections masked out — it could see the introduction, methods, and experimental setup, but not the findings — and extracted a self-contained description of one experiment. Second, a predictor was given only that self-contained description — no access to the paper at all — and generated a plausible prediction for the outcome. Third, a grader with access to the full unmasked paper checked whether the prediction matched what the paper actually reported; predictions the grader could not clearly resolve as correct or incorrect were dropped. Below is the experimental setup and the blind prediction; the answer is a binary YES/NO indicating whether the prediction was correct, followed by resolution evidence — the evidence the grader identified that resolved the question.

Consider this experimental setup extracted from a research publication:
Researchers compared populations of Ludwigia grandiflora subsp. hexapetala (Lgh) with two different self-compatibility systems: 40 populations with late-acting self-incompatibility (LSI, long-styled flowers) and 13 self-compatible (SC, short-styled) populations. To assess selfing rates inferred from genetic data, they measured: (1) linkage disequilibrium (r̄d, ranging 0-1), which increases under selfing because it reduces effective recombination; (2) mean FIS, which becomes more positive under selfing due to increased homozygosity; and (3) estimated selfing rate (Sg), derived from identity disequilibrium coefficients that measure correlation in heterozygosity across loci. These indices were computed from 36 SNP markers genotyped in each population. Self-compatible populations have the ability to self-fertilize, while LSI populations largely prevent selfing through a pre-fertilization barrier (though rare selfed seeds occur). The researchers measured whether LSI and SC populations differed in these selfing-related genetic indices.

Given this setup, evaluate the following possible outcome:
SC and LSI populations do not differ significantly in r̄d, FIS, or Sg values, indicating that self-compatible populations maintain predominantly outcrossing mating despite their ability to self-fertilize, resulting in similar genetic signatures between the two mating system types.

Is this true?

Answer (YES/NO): NO